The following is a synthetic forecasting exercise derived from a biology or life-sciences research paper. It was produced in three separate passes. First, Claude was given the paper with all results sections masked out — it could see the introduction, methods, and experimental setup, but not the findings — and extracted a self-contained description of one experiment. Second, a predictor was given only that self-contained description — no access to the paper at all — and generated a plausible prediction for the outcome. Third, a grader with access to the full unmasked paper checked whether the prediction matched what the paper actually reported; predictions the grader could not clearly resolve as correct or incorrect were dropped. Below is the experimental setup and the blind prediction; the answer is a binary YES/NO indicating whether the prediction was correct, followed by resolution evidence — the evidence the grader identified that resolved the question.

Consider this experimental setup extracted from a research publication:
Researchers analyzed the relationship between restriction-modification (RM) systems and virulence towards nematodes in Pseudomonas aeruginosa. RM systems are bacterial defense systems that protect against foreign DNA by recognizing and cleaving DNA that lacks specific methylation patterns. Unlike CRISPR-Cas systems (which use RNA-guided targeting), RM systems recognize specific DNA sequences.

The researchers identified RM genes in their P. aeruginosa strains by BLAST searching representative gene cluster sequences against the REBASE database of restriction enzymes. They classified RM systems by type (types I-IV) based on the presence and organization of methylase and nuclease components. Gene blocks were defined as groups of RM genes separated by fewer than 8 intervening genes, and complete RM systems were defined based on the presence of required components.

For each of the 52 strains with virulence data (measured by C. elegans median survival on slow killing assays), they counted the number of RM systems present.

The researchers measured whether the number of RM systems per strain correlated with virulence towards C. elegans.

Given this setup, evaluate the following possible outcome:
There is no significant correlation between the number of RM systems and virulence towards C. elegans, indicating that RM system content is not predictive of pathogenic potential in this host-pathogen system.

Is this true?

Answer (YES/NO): YES